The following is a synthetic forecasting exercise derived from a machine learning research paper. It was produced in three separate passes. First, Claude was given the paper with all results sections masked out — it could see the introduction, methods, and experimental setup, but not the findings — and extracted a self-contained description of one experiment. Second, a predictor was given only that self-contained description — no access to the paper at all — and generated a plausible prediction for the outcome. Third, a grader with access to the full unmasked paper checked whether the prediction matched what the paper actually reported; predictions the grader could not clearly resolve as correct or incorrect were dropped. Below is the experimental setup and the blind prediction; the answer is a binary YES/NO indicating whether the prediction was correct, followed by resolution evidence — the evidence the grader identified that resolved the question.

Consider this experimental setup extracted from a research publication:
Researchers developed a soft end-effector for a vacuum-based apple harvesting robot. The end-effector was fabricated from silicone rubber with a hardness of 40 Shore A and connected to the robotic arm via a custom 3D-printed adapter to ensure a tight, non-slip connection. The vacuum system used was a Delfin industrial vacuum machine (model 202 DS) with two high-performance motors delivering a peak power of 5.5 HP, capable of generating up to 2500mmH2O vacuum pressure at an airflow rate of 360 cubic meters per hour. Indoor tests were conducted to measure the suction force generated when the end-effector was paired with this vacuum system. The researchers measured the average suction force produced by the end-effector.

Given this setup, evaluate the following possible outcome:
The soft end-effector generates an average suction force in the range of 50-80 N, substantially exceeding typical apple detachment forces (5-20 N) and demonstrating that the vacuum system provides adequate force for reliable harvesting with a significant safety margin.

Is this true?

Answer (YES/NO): NO